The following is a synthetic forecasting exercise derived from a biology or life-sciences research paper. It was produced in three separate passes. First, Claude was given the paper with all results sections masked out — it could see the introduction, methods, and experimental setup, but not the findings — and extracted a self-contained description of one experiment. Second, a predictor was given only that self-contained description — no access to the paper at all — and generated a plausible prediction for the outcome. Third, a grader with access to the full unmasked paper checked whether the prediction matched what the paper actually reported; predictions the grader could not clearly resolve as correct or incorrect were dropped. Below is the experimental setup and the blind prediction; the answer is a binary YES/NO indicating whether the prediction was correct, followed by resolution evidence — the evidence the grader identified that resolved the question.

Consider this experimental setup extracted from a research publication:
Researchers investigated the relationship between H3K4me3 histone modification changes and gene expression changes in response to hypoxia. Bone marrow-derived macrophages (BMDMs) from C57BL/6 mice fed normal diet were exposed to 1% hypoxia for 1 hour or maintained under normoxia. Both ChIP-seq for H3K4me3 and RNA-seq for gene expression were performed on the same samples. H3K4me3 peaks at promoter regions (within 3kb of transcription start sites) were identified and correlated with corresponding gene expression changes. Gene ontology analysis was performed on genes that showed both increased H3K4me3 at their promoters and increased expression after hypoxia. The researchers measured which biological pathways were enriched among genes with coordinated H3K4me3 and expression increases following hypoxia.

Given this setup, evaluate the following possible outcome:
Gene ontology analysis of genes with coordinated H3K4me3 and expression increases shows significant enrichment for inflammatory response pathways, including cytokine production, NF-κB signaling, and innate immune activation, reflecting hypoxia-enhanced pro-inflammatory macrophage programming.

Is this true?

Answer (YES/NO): NO